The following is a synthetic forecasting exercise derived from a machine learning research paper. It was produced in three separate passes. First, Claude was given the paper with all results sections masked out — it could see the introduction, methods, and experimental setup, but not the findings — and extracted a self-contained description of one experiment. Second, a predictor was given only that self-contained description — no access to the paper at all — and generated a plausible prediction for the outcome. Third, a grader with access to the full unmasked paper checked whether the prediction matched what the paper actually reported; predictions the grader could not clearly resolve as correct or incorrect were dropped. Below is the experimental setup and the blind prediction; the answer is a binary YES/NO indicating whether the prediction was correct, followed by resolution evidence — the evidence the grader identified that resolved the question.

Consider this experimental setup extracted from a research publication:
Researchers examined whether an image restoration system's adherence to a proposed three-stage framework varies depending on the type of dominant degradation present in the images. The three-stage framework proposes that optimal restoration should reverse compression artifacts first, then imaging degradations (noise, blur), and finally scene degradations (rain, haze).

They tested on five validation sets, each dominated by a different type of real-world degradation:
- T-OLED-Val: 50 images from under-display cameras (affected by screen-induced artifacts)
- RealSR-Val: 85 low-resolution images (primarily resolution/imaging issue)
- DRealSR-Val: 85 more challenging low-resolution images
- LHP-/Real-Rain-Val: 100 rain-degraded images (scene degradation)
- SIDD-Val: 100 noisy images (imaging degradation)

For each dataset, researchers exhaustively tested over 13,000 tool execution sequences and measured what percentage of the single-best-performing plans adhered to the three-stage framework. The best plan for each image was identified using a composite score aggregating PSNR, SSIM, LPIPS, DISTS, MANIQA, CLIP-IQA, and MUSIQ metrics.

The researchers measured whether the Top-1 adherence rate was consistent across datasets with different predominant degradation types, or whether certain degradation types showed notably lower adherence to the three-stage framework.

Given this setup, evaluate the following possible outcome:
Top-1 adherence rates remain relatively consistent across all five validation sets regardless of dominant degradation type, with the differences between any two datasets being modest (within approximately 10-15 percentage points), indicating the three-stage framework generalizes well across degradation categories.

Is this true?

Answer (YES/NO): YES